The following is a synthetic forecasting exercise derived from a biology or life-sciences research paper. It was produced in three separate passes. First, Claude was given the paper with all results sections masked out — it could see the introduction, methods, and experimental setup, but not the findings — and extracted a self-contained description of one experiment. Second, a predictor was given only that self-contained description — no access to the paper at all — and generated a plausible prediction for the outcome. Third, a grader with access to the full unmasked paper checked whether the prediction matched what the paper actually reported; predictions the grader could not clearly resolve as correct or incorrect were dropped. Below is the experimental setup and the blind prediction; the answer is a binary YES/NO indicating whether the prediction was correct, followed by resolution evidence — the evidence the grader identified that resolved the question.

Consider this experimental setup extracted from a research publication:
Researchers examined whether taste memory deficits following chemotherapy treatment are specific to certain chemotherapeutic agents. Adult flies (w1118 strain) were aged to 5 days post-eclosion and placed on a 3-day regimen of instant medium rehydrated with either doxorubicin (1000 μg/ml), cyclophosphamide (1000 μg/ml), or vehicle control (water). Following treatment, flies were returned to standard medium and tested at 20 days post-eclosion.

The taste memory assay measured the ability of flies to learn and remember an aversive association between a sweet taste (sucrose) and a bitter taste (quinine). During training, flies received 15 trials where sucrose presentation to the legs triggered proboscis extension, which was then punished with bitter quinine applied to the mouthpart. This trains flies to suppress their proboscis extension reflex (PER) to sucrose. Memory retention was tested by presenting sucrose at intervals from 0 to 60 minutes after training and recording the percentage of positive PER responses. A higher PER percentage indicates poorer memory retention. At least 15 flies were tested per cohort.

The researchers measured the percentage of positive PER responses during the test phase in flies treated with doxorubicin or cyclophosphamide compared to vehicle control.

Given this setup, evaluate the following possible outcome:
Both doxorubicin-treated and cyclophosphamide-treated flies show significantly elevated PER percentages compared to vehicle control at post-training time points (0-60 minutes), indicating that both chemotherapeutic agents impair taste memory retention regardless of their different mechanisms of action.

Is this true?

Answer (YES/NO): NO